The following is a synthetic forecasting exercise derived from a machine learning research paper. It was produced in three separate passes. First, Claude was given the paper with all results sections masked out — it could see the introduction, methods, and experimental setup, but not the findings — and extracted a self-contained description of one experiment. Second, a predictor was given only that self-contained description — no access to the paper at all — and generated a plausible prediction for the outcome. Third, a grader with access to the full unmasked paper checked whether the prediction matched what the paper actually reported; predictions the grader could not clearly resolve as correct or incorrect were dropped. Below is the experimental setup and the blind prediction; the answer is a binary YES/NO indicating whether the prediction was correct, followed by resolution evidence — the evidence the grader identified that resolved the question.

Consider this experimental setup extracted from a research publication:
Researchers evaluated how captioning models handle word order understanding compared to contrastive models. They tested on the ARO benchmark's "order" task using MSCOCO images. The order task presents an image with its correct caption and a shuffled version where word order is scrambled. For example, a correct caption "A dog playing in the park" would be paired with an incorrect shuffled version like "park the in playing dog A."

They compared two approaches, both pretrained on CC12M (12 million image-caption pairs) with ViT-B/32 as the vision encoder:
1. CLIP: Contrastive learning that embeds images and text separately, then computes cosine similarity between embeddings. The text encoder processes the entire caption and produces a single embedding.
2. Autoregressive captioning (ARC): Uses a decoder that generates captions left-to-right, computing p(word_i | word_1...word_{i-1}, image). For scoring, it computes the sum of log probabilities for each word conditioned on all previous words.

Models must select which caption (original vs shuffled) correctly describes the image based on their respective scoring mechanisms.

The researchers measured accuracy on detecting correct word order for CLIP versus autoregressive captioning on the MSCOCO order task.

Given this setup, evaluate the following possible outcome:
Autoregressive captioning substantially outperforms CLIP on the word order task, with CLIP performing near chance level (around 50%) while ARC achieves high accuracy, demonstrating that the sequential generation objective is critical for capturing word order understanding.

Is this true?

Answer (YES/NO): NO